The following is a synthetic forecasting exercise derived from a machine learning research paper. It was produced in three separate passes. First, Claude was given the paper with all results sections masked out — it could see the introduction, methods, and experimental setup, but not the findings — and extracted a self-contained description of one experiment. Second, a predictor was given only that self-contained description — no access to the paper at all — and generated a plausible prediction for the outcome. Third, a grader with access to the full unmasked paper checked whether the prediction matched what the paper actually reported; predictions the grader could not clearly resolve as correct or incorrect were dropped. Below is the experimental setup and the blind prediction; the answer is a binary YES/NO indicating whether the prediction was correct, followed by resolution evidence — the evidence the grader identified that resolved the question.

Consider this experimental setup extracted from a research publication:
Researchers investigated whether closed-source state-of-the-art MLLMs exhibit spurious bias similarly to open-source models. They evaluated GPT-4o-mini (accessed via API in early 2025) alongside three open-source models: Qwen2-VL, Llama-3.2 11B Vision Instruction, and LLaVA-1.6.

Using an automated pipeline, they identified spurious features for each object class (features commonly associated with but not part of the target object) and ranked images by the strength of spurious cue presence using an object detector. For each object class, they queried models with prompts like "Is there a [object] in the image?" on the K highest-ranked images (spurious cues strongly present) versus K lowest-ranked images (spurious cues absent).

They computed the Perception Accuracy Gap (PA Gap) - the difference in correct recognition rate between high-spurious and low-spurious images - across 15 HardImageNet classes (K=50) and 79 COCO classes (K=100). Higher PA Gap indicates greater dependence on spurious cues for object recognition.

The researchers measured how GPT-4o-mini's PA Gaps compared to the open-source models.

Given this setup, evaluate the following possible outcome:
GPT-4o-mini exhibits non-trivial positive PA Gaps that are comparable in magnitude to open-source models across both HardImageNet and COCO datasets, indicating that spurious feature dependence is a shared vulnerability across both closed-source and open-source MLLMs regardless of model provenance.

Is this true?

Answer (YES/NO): NO